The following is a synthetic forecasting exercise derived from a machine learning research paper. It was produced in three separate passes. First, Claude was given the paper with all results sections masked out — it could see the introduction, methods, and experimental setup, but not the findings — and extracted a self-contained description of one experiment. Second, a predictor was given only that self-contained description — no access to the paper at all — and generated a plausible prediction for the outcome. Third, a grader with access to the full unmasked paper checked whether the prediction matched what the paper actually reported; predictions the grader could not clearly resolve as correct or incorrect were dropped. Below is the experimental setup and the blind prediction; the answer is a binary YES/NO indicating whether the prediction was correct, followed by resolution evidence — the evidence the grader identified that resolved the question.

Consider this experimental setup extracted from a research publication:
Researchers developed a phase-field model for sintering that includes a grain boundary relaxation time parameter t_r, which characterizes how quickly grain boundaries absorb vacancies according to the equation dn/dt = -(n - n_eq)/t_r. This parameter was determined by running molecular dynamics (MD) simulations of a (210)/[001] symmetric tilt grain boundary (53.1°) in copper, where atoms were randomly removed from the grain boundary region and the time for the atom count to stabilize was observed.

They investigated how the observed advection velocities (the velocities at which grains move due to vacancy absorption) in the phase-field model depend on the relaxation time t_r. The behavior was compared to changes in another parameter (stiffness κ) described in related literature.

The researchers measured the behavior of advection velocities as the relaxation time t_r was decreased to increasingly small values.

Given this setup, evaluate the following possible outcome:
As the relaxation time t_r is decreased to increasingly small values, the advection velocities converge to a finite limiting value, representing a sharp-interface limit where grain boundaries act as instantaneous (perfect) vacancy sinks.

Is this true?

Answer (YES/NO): YES